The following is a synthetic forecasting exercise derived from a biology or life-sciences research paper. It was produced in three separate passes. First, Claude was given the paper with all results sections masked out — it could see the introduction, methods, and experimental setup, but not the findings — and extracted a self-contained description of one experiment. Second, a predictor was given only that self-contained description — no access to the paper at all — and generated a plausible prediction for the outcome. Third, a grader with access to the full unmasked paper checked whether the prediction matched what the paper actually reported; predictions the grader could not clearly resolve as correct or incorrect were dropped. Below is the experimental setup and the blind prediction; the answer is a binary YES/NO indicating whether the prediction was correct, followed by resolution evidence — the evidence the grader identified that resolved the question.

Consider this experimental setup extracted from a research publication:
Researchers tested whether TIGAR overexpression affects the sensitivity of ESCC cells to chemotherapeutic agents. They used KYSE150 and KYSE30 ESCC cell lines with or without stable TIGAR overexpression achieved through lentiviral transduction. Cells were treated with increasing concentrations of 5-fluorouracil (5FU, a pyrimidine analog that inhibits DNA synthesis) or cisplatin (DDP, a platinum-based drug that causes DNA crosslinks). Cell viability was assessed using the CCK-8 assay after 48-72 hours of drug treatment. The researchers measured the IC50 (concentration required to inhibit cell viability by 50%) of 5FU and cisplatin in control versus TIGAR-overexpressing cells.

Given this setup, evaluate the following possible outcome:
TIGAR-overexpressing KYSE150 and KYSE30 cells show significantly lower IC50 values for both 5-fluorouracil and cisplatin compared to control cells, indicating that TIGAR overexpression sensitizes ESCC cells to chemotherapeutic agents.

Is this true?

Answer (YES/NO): NO